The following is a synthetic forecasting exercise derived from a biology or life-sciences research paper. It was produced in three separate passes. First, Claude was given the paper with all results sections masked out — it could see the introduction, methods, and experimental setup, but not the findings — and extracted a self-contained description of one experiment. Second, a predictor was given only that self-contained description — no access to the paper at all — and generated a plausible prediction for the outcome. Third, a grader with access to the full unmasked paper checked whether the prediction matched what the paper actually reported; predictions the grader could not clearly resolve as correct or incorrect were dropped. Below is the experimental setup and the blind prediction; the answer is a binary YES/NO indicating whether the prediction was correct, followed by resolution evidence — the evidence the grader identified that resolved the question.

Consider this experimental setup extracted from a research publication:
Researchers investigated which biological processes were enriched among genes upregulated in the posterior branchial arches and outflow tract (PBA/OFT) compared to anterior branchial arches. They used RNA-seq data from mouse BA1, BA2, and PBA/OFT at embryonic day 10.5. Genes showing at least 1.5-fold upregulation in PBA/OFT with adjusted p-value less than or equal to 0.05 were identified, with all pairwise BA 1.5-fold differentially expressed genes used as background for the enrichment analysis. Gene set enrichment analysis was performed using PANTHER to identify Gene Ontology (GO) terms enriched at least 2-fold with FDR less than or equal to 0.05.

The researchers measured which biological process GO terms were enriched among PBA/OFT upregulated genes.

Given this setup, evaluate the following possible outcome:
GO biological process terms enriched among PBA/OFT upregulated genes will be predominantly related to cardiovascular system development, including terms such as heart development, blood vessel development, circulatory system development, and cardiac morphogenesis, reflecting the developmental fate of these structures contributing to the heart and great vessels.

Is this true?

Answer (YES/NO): YES